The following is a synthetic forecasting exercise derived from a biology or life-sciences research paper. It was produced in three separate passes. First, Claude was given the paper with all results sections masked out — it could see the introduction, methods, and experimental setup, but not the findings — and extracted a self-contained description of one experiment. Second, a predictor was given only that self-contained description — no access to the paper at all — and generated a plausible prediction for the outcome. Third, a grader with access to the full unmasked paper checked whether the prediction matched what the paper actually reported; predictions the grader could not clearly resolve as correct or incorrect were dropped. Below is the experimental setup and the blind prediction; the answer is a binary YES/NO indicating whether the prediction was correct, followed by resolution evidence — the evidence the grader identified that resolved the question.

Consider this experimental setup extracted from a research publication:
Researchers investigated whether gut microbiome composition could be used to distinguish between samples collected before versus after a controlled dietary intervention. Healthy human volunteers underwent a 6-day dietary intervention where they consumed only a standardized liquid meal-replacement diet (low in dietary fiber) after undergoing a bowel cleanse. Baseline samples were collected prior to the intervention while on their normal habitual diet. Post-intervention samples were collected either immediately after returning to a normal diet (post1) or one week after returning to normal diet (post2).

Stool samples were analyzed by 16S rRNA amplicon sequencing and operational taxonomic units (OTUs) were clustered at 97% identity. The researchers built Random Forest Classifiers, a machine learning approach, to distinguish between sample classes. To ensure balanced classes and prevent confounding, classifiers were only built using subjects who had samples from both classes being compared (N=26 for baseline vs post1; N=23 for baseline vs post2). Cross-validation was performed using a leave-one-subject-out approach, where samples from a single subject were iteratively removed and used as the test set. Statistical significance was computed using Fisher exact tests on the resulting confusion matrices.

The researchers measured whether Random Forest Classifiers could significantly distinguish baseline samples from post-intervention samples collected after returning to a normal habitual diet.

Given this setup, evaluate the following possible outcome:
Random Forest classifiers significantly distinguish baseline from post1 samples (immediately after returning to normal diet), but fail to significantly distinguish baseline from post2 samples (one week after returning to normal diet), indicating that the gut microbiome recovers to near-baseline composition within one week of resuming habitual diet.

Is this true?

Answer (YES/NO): NO